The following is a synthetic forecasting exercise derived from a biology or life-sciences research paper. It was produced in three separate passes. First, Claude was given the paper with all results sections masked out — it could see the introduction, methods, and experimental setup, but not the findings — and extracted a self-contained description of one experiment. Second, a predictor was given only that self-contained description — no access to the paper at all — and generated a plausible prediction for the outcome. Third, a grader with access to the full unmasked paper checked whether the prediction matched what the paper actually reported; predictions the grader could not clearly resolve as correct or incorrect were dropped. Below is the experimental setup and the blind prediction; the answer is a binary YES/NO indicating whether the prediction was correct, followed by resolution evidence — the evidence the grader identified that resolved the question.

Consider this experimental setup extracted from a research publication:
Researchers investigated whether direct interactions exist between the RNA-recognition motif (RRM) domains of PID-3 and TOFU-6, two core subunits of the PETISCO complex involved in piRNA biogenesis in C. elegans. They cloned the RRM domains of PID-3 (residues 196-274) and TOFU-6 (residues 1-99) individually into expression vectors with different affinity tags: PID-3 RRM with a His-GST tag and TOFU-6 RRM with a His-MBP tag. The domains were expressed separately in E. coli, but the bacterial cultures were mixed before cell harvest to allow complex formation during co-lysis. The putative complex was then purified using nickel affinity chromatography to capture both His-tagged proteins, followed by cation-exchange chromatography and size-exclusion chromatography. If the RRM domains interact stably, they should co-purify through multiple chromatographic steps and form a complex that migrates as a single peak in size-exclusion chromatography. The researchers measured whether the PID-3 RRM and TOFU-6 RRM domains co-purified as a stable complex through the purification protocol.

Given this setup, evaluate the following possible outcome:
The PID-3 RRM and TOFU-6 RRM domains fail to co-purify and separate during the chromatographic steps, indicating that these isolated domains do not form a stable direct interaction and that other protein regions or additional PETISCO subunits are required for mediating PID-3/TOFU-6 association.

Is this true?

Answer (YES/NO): NO